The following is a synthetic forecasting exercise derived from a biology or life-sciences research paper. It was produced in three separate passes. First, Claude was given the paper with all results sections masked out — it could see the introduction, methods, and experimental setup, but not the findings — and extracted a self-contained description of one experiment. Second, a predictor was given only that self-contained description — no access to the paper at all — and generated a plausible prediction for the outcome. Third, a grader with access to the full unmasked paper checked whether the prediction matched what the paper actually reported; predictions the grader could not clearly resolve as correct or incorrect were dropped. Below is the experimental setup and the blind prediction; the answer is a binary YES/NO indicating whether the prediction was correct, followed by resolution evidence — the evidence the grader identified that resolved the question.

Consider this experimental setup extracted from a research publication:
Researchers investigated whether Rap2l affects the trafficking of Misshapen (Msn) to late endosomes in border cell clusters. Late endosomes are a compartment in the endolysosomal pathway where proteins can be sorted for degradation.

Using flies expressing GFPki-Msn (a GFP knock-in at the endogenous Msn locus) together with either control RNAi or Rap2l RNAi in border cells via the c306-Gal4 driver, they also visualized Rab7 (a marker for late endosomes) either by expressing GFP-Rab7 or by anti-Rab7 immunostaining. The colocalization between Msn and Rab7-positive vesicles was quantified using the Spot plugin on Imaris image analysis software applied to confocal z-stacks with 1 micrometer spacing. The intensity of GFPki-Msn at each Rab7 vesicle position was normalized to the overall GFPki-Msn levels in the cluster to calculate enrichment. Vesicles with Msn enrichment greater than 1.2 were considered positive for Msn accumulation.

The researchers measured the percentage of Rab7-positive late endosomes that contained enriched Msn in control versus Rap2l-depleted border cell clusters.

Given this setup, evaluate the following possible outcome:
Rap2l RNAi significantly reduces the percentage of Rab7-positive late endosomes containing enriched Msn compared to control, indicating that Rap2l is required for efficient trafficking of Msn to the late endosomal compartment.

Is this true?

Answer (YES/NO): YES